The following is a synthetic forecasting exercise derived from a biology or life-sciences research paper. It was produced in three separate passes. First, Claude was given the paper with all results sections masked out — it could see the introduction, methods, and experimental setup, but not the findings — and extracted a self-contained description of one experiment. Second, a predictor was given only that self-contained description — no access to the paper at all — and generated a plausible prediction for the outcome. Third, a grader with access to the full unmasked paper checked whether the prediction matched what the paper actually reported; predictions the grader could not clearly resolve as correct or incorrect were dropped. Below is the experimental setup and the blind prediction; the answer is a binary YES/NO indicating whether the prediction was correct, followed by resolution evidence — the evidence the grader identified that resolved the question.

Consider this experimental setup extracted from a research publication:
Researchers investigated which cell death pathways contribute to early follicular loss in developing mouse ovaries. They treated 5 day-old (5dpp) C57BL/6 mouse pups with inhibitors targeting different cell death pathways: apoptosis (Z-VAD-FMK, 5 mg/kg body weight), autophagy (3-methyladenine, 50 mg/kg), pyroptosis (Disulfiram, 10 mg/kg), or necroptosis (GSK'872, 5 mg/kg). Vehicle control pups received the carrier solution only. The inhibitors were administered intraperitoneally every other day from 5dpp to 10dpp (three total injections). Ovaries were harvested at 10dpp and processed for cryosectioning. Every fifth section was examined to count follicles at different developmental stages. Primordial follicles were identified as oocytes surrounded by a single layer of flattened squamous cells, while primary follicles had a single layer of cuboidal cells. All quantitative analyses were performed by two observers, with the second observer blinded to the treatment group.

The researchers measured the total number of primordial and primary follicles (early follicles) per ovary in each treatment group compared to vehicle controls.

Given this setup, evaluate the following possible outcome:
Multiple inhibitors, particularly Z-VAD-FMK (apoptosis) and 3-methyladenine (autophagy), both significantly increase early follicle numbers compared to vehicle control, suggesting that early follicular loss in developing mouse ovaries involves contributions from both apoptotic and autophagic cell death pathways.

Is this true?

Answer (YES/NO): YES